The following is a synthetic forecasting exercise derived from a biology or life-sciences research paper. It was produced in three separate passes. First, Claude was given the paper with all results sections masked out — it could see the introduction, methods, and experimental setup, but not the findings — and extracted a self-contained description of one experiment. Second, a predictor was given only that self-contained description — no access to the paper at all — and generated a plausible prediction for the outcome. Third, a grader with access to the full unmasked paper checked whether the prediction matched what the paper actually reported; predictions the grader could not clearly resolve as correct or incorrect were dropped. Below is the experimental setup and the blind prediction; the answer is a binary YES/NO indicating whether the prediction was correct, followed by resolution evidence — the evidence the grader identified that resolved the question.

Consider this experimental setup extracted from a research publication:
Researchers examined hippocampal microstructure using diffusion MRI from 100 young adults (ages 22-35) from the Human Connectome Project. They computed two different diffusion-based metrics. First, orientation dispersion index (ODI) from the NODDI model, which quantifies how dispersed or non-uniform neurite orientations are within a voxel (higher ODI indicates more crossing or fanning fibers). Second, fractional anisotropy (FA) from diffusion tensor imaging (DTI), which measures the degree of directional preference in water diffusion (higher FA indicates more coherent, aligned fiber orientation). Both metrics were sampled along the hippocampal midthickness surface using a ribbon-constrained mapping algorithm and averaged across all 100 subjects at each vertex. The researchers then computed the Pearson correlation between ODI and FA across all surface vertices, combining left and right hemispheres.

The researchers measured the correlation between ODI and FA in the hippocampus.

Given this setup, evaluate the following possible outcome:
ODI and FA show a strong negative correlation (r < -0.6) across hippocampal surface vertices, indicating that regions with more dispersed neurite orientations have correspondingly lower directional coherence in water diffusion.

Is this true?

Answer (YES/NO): YES